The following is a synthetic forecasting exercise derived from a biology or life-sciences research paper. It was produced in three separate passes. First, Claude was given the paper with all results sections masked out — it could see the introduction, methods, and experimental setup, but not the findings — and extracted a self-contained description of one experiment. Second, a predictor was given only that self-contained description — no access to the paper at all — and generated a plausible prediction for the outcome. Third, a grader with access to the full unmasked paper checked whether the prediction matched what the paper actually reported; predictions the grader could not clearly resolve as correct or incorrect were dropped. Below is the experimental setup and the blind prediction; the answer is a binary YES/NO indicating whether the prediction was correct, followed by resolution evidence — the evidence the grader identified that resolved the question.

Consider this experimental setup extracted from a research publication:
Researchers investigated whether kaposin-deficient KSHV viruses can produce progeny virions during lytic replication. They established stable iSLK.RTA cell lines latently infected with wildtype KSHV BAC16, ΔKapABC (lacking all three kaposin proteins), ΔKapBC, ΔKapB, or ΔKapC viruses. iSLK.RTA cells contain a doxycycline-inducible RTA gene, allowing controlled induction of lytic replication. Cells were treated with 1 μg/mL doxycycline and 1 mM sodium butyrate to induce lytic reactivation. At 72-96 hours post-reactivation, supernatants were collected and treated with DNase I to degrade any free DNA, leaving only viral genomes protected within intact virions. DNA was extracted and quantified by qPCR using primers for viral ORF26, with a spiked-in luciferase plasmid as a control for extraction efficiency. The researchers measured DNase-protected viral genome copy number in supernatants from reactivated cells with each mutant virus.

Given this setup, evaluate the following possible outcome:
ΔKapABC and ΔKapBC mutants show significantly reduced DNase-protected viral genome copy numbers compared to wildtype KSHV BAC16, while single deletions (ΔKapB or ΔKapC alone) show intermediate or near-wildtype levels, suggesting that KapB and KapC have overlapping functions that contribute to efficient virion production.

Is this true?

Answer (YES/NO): NO